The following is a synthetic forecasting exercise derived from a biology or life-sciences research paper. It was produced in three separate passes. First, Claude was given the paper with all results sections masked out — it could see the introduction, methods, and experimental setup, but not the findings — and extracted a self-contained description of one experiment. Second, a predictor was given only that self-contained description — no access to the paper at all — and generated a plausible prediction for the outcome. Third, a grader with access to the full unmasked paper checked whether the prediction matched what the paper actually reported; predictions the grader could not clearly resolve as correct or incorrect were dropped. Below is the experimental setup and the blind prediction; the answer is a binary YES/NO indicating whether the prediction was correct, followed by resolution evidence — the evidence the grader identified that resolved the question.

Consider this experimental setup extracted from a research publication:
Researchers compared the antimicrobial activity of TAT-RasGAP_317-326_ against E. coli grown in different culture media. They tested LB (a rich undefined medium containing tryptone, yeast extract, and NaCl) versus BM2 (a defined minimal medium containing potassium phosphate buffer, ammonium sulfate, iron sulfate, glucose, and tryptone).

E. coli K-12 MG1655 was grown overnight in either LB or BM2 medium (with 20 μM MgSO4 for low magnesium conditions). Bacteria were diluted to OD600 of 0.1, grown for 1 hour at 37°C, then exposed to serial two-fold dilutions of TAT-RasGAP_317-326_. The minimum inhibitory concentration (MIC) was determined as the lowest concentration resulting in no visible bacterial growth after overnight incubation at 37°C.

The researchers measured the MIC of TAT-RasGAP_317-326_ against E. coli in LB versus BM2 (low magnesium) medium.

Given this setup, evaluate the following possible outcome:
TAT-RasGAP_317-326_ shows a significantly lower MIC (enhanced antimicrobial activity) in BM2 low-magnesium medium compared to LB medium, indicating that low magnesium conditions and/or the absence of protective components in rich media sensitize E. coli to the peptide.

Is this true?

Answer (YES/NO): YES